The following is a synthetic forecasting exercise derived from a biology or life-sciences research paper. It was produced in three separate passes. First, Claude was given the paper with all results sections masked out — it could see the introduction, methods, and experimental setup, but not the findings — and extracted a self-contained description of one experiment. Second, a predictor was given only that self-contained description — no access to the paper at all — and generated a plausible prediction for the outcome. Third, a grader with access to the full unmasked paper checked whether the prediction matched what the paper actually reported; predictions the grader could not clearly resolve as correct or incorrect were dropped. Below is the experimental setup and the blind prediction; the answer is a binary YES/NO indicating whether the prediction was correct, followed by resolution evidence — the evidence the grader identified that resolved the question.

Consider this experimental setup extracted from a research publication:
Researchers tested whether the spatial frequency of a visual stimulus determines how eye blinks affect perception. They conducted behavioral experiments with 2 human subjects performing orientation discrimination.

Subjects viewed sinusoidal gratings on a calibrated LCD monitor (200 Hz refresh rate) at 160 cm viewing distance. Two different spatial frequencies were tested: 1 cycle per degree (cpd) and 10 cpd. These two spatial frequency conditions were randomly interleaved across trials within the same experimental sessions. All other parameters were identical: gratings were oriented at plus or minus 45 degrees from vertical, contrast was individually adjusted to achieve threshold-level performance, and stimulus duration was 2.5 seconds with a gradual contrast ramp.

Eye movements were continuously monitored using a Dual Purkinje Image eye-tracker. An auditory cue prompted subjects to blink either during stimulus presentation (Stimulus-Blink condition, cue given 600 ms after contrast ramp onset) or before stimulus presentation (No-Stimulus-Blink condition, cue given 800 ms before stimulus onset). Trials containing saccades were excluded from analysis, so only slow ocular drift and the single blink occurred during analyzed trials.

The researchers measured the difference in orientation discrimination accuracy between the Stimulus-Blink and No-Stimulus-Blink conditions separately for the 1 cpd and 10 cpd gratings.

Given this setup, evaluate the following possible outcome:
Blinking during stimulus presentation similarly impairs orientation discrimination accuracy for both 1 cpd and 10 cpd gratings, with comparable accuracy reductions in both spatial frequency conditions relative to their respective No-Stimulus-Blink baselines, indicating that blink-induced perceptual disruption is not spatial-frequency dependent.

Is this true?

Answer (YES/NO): NO